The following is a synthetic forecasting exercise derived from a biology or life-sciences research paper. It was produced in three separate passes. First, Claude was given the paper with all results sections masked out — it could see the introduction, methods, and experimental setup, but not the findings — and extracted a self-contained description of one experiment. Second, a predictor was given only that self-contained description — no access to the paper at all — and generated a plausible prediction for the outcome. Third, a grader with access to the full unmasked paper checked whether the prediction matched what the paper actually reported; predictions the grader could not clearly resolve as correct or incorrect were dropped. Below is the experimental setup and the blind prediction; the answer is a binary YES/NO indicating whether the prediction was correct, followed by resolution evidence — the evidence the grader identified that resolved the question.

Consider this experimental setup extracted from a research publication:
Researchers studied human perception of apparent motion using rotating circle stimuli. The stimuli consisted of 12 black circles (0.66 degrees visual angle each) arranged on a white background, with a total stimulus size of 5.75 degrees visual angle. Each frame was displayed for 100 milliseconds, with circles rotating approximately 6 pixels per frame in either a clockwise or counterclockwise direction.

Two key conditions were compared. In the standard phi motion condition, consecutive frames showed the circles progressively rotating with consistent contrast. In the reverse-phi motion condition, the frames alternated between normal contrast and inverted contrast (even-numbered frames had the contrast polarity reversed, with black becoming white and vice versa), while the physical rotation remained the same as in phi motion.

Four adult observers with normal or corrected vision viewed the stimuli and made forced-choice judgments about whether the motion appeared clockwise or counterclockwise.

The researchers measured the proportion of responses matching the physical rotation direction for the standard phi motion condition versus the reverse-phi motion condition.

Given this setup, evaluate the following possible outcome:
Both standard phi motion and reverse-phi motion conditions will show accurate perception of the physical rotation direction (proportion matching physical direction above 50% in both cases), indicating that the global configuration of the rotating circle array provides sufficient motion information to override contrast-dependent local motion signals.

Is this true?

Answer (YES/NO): NO